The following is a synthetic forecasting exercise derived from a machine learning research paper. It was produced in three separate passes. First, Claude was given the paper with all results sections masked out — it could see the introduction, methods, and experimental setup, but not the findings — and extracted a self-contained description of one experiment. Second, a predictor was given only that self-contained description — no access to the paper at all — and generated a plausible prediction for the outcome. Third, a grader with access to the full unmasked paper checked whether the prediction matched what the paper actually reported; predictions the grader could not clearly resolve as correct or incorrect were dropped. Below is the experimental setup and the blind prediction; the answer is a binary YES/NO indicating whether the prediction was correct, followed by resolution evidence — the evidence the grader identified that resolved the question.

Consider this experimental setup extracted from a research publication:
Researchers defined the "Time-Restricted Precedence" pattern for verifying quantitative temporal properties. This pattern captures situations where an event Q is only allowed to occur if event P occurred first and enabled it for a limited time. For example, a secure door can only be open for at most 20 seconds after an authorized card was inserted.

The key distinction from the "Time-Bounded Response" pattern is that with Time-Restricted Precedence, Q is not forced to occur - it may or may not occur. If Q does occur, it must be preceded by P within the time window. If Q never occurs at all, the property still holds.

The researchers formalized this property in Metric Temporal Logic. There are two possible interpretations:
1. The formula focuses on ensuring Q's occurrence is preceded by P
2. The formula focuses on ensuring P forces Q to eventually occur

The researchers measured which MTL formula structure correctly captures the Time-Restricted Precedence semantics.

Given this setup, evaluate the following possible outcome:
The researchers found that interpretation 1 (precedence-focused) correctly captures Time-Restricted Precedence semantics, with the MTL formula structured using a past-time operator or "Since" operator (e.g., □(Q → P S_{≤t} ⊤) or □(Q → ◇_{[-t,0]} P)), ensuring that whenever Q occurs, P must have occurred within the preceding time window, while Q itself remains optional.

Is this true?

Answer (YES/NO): NO